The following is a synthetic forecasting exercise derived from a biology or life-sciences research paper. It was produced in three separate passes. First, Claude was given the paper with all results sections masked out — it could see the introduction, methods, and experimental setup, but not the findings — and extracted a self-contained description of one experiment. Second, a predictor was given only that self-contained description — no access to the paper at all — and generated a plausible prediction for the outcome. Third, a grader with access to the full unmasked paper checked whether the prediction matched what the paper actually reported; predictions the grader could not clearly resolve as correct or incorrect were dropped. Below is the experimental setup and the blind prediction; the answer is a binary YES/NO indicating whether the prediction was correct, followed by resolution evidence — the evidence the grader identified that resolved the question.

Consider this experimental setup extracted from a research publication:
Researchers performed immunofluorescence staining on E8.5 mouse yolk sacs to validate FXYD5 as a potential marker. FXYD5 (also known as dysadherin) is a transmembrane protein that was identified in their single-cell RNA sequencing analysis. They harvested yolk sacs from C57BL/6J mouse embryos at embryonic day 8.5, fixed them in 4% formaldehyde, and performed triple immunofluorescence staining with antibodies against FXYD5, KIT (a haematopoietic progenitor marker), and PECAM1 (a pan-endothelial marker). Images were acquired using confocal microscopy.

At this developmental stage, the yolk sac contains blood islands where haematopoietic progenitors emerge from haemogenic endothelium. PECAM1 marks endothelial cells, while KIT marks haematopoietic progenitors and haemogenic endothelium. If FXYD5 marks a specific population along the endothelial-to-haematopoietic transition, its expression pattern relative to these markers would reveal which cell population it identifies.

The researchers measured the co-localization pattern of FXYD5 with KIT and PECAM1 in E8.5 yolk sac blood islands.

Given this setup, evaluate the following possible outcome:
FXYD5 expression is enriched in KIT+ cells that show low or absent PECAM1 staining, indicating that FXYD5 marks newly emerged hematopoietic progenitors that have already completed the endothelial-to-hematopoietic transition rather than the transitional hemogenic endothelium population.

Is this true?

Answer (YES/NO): NO